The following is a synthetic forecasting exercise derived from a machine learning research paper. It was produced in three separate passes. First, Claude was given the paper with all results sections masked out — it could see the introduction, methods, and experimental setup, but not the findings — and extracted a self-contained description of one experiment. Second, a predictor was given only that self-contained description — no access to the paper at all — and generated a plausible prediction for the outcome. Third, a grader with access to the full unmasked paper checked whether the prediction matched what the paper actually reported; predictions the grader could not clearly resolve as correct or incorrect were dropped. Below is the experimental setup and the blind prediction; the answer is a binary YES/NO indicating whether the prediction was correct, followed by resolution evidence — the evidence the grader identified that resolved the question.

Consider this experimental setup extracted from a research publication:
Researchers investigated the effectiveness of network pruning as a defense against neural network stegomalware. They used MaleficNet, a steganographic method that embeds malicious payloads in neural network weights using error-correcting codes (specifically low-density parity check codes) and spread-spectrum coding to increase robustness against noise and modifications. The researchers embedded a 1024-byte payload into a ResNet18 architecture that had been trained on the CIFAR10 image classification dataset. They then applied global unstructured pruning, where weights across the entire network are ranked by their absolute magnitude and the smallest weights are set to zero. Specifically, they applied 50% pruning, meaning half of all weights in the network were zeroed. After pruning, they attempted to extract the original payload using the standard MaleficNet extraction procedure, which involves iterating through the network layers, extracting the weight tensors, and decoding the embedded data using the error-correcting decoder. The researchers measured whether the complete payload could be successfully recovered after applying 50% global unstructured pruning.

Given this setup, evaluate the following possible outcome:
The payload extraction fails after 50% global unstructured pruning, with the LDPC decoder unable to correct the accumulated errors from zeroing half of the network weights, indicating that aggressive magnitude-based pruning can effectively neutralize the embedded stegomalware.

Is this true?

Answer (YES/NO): NO